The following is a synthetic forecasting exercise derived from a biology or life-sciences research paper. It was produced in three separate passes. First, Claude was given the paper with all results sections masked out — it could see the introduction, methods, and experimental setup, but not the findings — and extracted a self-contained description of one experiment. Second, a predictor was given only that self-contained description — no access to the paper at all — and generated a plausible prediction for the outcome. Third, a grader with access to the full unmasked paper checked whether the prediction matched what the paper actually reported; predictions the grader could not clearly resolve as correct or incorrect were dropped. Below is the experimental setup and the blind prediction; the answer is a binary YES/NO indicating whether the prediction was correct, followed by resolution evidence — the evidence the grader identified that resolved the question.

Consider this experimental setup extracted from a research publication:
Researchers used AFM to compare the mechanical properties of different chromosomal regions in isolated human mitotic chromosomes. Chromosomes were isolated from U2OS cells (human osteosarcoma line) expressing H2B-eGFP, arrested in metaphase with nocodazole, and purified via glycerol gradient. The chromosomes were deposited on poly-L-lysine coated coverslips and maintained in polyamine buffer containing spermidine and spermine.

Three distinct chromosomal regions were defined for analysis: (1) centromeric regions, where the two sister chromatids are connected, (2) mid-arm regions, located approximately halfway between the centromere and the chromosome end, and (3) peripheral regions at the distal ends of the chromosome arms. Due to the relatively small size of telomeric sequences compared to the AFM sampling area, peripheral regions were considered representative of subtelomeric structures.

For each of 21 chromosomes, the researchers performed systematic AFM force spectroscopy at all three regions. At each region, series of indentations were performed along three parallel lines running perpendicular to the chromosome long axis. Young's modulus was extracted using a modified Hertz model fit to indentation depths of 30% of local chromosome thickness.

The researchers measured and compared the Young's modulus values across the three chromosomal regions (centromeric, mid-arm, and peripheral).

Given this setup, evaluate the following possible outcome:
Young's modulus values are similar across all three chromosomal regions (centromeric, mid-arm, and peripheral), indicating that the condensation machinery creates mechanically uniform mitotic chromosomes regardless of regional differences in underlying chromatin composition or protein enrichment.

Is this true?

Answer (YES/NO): YES